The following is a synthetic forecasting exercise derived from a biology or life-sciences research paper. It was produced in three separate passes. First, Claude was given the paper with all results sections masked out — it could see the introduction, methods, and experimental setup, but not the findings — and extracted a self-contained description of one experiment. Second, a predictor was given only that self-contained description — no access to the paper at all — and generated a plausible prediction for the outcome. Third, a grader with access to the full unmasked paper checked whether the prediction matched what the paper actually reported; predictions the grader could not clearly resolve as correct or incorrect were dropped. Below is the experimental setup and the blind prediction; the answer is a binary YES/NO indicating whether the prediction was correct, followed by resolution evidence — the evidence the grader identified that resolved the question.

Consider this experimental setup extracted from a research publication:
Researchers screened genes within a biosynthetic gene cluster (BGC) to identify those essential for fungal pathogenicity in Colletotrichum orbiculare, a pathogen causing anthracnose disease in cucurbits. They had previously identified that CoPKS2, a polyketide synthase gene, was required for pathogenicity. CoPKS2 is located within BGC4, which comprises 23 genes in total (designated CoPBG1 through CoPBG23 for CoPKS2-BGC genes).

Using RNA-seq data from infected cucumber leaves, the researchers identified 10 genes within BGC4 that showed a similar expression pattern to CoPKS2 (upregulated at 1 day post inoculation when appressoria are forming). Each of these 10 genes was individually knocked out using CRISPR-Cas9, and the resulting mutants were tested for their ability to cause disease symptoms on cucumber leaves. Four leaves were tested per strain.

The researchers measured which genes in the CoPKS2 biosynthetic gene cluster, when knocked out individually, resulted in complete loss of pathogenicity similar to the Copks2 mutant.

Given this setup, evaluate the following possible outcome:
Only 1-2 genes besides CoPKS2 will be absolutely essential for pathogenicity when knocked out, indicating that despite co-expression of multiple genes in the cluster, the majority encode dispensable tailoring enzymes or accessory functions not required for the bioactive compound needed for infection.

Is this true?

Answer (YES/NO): YES